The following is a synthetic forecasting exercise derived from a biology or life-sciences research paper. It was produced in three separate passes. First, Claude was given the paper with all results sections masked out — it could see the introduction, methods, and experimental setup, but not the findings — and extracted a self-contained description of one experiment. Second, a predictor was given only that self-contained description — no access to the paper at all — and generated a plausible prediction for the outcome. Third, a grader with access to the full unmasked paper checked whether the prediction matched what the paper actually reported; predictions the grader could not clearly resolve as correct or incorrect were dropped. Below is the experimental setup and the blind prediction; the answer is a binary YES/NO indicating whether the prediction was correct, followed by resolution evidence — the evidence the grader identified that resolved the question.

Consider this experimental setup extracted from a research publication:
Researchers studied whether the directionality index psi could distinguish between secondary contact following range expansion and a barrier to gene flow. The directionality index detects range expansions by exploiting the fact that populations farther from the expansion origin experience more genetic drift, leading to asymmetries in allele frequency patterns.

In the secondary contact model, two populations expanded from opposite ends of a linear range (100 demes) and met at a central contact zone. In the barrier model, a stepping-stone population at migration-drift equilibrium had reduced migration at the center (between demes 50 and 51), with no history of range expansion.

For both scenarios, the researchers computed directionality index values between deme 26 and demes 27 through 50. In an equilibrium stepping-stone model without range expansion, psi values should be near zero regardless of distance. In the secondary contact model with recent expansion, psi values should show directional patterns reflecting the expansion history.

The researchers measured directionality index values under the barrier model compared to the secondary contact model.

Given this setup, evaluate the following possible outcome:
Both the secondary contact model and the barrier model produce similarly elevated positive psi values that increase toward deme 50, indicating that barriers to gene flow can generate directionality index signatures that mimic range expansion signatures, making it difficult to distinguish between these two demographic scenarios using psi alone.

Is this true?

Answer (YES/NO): NO